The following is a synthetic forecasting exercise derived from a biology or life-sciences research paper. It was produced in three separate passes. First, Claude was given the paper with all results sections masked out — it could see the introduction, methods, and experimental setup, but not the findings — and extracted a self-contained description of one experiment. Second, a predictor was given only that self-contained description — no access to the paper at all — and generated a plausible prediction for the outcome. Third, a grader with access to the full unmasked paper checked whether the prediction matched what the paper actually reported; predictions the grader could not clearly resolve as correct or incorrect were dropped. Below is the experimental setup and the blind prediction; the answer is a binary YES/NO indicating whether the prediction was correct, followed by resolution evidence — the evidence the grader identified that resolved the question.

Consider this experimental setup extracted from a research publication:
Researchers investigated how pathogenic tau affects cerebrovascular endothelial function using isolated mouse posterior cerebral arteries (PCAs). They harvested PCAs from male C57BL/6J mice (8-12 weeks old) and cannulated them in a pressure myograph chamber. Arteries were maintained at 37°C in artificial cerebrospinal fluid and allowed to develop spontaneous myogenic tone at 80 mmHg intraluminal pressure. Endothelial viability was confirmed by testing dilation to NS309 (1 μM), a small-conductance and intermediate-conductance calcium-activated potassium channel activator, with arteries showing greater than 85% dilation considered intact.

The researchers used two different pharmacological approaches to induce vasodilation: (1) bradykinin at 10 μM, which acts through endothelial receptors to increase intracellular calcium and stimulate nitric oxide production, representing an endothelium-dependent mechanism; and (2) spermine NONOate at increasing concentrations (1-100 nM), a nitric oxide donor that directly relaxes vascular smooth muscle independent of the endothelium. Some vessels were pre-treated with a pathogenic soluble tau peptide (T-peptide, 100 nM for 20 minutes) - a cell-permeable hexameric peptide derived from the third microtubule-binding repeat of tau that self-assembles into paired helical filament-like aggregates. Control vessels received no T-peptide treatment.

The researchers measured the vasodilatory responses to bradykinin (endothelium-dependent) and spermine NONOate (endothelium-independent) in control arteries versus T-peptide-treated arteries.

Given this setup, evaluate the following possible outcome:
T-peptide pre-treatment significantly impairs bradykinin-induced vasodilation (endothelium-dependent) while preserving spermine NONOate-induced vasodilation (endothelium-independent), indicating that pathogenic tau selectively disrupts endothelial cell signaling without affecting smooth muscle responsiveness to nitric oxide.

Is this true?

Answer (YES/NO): YES